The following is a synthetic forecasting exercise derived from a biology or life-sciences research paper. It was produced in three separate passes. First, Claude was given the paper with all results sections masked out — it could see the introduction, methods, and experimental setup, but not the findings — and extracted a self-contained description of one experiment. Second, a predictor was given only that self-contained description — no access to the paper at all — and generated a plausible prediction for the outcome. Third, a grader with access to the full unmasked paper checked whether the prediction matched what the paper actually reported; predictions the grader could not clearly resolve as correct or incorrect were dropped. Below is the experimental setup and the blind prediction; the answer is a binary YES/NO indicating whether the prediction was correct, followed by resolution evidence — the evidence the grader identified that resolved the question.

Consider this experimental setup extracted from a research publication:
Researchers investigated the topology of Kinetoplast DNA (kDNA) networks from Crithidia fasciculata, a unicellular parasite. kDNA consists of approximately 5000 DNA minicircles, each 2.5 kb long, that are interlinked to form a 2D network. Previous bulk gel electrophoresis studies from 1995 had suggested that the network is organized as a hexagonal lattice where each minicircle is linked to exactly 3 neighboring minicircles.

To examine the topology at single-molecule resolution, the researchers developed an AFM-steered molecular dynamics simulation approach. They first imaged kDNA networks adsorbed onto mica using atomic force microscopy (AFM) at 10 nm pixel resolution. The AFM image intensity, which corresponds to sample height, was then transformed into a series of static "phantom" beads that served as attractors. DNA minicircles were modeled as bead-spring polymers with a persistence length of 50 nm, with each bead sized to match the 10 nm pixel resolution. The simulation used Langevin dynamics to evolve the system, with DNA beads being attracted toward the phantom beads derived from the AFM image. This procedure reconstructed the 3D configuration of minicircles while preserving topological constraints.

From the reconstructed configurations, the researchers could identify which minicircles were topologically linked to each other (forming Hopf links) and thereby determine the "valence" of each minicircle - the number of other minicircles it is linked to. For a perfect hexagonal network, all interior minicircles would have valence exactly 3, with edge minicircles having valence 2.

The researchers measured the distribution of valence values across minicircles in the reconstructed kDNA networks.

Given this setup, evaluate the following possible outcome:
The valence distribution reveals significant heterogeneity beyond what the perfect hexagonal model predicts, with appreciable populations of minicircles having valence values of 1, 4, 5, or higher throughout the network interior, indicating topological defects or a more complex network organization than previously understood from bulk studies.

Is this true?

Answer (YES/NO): YES